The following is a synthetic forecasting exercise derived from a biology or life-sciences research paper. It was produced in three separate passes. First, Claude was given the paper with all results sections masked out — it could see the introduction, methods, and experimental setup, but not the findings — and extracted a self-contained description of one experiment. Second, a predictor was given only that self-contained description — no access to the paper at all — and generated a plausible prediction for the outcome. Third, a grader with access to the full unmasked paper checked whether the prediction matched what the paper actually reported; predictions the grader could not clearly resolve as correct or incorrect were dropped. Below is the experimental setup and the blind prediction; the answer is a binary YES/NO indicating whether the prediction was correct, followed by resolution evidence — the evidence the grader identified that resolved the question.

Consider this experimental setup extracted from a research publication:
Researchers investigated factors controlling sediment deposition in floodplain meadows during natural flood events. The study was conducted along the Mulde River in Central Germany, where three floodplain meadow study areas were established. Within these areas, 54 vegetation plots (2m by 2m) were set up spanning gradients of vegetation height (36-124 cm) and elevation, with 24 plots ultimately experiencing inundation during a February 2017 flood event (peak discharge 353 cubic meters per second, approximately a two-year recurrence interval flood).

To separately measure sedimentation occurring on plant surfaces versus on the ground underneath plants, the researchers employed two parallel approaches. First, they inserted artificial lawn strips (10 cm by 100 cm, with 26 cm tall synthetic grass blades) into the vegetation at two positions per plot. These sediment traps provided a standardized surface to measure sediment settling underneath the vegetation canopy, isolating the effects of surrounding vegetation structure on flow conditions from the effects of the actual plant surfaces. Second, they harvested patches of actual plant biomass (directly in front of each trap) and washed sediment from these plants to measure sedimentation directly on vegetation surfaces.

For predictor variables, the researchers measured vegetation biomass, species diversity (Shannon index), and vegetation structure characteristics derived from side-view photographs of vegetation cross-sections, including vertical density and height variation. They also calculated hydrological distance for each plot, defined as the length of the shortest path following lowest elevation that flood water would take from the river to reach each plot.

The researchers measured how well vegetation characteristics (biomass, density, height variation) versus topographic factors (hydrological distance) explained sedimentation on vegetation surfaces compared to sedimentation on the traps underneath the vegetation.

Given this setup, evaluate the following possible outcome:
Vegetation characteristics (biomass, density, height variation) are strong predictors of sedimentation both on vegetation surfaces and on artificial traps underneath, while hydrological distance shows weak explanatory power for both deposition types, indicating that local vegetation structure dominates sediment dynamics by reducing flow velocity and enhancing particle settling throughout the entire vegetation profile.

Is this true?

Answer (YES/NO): NO